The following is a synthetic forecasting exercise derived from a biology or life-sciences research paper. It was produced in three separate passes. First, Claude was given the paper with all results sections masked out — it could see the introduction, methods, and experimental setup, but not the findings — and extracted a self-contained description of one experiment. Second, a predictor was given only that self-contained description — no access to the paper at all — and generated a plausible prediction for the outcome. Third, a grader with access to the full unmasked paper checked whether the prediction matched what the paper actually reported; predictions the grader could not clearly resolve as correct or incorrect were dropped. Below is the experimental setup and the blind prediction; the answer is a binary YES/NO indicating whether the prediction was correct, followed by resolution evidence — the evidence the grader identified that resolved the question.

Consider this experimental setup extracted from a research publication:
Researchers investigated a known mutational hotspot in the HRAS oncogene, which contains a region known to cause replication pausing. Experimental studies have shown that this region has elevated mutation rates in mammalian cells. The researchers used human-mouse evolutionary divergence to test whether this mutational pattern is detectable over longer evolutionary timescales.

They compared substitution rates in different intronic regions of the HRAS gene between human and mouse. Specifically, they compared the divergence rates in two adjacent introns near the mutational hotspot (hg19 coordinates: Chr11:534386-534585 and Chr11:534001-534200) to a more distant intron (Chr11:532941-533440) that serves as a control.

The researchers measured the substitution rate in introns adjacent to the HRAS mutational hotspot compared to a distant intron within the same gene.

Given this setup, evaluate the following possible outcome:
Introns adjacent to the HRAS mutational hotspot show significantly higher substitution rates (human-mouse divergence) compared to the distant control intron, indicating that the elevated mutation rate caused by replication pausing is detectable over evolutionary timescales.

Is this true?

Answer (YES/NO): YES